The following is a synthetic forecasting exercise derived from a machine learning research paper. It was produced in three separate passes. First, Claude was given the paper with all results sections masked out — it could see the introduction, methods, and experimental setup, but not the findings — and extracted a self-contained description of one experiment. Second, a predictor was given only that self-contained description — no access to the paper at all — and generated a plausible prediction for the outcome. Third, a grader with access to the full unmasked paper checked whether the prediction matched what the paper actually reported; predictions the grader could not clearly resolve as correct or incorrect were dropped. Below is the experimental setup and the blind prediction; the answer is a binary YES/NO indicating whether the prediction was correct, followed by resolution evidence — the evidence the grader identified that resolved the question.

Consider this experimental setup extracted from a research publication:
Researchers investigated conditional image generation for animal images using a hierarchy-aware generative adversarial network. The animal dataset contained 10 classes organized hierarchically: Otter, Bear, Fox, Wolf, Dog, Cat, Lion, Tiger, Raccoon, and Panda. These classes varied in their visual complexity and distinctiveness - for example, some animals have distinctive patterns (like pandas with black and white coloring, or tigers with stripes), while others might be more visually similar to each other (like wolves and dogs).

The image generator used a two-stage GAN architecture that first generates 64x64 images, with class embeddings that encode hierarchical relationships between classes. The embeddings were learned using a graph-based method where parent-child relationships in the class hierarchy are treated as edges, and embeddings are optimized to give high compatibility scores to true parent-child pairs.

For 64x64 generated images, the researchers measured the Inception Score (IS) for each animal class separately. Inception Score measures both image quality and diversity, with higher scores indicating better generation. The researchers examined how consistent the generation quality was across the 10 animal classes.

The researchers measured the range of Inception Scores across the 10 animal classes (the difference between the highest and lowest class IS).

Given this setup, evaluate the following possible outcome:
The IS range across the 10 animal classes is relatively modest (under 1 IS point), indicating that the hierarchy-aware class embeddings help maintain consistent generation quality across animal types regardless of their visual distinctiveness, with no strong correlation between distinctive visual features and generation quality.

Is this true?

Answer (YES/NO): NO